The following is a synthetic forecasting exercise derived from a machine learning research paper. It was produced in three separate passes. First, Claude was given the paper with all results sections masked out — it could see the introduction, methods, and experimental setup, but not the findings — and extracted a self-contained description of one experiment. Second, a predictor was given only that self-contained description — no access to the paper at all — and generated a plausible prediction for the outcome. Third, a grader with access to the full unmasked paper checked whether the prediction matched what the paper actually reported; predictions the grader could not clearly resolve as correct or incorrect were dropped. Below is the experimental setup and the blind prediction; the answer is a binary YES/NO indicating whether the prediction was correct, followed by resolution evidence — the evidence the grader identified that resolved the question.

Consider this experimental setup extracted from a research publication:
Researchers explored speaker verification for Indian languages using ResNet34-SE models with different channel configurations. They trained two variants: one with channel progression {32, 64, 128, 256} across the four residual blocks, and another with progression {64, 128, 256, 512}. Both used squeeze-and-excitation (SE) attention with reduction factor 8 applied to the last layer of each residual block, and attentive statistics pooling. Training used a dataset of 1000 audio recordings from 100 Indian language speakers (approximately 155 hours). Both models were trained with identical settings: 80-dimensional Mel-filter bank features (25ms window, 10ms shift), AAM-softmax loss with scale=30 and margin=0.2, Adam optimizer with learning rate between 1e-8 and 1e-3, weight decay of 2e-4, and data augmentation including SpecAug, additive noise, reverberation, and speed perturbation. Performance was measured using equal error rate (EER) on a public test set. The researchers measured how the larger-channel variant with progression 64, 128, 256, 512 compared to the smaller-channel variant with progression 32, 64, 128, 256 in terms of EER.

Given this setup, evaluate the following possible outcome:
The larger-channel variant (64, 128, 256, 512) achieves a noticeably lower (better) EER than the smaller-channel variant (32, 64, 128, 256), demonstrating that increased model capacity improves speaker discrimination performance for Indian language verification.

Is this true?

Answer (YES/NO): NO